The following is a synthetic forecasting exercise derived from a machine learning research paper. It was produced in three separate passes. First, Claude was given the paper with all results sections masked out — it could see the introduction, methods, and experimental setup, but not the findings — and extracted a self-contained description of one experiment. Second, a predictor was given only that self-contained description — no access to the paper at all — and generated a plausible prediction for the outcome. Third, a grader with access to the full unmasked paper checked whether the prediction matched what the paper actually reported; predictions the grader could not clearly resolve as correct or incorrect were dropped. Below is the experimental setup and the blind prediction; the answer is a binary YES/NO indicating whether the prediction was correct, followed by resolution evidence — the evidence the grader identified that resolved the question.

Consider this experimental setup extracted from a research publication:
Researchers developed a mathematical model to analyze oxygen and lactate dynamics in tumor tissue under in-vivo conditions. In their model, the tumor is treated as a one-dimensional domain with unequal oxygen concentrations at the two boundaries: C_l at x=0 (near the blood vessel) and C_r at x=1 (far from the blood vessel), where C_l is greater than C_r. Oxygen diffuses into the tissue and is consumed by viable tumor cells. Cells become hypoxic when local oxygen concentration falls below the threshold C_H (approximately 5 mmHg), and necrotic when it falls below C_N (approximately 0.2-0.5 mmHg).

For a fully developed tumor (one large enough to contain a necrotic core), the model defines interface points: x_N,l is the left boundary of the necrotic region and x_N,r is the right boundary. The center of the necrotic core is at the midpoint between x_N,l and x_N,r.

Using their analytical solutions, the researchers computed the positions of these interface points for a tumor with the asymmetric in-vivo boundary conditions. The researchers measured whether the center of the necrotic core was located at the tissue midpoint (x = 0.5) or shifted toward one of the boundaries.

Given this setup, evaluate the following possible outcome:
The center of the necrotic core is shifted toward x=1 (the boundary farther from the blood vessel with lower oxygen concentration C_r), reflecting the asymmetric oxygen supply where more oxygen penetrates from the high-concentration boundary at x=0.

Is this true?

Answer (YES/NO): YES